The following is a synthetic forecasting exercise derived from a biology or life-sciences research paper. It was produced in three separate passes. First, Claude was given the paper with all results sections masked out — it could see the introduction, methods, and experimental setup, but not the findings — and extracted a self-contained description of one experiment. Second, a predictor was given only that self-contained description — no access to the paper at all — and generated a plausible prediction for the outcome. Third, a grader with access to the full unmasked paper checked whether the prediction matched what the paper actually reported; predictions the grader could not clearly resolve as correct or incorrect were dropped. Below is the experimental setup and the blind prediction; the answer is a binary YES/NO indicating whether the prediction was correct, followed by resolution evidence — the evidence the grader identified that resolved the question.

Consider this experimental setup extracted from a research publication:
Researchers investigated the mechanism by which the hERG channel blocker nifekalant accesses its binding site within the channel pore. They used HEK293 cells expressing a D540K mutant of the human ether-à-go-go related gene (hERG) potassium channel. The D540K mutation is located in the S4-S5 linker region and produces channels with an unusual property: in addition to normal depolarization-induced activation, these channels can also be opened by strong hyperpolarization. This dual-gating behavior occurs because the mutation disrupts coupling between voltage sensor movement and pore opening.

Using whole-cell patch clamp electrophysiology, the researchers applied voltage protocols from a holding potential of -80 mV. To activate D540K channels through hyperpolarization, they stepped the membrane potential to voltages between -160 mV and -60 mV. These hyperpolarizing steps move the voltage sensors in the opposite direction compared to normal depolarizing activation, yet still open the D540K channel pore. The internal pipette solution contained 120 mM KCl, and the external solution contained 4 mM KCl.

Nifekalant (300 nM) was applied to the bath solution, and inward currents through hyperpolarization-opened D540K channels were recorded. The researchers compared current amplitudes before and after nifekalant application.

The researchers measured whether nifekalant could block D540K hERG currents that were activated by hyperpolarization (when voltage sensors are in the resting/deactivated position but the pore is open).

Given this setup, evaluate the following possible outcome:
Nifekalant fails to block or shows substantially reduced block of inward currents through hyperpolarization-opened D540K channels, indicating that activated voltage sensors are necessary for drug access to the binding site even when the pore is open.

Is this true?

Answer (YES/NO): NO